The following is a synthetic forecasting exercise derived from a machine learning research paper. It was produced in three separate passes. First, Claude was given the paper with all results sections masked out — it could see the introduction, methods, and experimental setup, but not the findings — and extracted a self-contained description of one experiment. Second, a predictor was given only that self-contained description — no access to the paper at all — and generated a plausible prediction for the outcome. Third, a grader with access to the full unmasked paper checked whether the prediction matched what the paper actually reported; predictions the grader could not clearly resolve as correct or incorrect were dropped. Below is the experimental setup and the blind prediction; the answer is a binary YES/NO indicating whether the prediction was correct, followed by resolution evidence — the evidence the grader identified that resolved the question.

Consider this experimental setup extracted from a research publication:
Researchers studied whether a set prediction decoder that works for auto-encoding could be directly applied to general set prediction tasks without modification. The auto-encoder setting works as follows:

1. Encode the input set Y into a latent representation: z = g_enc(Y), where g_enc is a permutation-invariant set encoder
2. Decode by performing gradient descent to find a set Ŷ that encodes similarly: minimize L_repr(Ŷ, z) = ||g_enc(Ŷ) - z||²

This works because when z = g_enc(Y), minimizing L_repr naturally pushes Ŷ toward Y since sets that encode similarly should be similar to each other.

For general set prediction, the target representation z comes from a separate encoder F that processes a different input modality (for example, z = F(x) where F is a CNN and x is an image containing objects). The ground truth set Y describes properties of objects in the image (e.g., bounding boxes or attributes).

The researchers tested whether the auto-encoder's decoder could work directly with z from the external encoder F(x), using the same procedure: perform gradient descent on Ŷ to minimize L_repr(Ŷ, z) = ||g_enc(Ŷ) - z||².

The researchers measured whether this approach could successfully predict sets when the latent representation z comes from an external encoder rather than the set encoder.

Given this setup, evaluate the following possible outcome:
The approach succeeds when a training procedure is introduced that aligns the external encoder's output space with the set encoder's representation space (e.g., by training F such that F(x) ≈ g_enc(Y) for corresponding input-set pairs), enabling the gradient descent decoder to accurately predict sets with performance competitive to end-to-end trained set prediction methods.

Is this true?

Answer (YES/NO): YES